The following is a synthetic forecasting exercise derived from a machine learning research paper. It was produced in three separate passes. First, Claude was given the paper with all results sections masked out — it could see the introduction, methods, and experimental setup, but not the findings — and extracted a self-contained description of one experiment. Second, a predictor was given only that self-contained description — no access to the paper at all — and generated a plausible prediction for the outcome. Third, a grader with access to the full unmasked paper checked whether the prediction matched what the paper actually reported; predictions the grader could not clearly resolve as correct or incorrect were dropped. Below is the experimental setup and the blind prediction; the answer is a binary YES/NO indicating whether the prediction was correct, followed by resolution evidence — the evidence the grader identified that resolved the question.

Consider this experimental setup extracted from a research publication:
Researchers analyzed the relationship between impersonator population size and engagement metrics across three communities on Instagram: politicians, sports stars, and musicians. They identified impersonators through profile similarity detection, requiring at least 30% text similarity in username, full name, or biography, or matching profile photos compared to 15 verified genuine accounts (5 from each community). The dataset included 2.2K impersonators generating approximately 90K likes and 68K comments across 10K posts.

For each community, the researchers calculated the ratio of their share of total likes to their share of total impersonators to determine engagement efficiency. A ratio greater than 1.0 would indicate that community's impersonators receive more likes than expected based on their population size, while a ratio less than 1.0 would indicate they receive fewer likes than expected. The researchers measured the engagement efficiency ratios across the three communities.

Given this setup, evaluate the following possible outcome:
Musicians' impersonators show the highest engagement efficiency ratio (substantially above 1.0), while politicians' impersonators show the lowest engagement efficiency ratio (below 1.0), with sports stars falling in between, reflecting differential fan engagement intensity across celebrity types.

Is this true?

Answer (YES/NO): NO